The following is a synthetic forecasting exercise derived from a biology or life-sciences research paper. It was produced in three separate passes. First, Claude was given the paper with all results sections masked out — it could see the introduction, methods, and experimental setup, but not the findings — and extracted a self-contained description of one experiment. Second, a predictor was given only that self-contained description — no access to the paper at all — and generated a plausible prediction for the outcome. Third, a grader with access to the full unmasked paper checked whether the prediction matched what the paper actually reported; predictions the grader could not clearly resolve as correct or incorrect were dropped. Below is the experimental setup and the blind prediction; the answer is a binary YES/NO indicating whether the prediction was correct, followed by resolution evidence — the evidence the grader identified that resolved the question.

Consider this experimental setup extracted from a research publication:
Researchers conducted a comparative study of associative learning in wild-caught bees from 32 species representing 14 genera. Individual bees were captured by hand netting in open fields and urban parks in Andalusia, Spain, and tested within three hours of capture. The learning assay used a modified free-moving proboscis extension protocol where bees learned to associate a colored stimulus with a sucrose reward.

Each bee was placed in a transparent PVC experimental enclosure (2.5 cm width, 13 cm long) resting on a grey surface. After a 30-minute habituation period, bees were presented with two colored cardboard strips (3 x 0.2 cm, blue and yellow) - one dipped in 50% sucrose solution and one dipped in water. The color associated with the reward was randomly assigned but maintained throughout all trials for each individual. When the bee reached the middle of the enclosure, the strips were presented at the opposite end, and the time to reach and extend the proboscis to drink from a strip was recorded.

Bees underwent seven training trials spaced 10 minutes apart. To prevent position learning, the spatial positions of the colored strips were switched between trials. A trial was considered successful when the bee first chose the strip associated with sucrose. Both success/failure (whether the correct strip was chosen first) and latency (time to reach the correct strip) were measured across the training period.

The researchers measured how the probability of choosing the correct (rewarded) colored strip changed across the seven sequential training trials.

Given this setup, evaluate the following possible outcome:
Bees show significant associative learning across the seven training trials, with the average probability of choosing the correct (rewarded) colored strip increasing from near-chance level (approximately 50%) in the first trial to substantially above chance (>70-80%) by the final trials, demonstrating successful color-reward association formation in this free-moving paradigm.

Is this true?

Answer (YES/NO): NO